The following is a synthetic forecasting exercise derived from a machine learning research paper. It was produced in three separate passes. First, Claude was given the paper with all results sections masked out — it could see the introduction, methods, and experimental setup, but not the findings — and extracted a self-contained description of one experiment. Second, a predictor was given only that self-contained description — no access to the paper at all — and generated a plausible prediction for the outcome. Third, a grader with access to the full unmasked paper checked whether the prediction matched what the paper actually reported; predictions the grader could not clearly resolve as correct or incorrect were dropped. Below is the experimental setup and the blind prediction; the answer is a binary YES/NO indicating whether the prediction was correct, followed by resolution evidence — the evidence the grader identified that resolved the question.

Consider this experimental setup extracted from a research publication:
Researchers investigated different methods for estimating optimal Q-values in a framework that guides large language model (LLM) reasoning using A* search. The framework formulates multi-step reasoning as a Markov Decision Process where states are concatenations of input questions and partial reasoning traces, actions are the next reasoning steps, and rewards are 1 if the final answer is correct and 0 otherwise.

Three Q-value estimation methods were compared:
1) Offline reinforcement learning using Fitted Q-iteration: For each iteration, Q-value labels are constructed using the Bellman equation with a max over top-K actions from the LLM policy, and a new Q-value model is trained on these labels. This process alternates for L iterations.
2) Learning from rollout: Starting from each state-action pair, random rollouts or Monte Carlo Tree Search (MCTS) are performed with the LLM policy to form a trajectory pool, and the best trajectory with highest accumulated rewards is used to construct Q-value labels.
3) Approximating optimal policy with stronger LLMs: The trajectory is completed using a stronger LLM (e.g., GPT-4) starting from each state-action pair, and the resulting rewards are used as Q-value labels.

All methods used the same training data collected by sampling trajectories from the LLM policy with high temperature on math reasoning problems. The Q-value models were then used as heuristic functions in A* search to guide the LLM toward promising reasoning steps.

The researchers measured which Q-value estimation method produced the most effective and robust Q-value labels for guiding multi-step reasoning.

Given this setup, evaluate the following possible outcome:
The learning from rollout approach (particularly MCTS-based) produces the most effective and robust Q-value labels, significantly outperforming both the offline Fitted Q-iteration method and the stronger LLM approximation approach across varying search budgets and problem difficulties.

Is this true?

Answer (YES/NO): NO